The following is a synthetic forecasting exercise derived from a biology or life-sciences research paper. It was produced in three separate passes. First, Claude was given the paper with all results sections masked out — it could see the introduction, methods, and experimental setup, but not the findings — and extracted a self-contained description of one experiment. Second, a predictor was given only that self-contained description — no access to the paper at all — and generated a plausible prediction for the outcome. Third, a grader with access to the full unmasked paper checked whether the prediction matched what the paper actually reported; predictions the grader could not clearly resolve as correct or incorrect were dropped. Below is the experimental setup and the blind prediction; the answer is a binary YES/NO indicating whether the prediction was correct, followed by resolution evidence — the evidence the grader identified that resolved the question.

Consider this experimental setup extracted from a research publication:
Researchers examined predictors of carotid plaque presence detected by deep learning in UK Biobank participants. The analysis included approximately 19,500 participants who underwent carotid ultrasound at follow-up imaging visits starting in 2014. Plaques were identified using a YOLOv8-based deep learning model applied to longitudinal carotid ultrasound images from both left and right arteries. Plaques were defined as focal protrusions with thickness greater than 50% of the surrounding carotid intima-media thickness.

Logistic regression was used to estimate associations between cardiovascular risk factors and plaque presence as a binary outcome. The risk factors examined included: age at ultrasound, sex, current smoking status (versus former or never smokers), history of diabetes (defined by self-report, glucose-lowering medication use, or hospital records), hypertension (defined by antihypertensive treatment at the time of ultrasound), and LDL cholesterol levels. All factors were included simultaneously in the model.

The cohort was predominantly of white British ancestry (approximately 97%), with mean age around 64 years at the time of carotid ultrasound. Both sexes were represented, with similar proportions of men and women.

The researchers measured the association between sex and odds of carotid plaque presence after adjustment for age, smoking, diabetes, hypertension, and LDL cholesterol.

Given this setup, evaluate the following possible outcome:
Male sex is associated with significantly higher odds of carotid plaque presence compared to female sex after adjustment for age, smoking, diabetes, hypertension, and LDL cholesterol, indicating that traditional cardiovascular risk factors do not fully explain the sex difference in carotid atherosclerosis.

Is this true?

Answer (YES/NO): YES